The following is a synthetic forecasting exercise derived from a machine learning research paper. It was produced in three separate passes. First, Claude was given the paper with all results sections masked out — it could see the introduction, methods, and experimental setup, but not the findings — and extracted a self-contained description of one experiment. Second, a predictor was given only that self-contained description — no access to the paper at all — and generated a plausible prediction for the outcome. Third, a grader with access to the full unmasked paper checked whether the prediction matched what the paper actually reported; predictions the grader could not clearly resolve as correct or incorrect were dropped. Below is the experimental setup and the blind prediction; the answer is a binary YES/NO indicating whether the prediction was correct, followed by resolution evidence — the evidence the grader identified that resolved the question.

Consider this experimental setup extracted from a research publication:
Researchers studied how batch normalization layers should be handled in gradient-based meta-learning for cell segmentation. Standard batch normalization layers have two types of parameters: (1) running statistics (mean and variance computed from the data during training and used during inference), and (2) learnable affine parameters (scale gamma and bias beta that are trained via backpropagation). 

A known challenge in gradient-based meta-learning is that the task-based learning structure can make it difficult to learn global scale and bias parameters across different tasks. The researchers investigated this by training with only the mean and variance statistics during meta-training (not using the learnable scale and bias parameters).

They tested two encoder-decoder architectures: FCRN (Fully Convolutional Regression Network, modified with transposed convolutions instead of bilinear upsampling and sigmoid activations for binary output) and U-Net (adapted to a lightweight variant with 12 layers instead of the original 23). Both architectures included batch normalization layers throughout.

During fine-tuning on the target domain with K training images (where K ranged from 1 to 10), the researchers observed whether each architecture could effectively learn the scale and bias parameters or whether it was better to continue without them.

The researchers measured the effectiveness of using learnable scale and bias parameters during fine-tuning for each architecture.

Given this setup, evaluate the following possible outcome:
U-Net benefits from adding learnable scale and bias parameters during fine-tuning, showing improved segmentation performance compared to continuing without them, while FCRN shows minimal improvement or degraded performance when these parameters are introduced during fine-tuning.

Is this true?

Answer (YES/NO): NO